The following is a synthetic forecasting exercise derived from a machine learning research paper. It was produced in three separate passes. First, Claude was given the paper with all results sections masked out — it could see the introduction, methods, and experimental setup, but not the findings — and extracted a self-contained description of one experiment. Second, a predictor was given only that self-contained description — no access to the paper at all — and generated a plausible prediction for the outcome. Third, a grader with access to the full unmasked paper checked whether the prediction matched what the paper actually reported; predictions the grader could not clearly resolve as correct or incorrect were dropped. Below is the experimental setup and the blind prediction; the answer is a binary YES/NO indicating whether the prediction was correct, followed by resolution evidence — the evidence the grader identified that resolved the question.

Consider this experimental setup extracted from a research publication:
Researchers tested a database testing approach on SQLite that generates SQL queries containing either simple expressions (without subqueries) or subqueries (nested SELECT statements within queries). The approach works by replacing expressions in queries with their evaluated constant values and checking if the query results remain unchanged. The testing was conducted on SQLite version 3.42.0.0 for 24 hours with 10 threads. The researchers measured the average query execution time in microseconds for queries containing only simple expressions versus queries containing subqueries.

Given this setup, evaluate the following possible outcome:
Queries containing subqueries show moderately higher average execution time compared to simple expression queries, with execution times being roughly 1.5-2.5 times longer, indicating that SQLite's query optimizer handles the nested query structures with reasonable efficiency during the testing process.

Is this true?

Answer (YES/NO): NO